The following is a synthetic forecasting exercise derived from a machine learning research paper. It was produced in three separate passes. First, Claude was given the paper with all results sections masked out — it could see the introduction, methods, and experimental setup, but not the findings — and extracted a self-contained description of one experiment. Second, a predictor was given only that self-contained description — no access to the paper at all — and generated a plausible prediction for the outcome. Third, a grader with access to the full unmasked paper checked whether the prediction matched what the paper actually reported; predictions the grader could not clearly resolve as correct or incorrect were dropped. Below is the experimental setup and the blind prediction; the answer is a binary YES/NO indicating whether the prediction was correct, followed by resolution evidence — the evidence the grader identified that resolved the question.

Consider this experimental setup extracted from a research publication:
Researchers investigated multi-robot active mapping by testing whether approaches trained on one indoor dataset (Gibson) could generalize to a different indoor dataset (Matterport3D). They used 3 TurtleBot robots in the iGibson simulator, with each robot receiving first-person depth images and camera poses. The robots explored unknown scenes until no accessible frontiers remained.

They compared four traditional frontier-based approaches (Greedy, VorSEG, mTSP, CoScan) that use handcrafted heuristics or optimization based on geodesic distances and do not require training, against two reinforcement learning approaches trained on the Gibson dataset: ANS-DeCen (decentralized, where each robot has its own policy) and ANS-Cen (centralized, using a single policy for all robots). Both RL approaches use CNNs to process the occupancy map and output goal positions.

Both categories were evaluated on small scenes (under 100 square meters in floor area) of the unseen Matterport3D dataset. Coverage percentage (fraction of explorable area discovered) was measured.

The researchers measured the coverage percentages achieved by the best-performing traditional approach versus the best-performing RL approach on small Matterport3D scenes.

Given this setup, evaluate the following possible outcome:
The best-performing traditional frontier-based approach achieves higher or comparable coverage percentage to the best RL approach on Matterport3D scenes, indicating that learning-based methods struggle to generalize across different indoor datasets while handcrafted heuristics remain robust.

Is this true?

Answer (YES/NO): YES